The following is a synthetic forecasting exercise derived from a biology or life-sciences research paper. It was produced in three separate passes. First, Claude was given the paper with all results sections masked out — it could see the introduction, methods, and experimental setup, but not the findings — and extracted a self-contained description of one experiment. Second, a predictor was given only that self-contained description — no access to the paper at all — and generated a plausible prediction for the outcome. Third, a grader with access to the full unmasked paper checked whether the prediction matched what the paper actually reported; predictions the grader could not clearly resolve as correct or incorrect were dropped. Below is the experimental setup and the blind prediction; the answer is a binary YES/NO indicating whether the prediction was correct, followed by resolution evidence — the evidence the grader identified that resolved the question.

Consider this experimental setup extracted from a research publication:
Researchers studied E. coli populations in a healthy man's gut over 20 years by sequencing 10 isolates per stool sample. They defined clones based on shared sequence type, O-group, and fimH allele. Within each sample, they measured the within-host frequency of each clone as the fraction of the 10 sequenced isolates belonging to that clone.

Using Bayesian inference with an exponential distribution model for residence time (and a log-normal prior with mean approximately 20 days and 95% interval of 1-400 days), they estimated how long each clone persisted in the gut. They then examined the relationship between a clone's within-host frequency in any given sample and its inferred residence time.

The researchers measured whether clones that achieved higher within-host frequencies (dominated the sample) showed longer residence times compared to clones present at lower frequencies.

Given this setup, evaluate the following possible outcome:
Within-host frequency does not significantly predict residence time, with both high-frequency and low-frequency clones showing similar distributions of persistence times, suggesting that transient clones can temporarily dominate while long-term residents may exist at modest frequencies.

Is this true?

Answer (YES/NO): NO